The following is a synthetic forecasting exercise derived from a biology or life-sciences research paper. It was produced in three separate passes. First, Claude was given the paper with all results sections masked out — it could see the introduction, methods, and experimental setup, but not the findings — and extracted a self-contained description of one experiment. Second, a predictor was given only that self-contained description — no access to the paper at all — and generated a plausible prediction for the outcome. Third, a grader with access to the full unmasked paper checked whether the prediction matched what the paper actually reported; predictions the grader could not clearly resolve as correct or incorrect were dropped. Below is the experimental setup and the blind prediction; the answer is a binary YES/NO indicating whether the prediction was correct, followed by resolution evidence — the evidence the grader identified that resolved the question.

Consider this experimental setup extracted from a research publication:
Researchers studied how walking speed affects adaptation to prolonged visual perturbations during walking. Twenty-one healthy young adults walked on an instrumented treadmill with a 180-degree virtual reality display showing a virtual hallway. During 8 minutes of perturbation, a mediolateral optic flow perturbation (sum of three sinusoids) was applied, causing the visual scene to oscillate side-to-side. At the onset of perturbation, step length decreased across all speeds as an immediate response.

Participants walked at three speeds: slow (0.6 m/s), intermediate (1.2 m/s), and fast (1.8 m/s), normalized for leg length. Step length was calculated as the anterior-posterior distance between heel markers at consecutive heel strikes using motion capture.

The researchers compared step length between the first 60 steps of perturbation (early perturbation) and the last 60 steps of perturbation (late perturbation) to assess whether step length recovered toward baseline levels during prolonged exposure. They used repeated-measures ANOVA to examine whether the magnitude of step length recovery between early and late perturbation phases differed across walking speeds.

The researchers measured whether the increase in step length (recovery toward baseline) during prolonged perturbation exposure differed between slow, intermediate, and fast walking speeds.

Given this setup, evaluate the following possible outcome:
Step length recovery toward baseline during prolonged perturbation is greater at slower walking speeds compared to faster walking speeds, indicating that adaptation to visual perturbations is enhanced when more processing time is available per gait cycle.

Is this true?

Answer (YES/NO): NO